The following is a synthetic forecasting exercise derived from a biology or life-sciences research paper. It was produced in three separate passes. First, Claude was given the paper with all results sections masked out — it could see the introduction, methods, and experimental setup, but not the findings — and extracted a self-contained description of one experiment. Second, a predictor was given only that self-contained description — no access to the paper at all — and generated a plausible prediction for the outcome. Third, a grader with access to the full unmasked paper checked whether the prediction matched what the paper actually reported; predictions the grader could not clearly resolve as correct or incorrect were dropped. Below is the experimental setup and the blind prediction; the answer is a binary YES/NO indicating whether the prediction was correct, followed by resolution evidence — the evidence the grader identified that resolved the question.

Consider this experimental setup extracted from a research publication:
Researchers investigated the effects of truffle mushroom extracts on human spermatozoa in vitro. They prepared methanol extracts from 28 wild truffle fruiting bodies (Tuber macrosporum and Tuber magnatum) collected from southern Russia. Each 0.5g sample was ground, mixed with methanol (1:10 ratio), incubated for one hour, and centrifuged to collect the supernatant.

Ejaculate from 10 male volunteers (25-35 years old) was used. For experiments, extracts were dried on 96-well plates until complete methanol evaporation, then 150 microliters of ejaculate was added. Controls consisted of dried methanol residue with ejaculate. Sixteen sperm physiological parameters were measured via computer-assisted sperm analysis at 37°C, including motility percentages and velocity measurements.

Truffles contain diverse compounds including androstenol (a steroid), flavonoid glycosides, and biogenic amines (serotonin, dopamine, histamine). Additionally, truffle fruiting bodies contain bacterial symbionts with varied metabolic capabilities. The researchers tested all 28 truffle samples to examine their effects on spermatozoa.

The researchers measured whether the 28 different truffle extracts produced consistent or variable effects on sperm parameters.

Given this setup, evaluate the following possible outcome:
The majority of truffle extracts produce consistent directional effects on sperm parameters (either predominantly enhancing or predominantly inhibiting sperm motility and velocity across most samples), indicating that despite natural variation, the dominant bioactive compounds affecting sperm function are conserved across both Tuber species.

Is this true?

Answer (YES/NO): NO